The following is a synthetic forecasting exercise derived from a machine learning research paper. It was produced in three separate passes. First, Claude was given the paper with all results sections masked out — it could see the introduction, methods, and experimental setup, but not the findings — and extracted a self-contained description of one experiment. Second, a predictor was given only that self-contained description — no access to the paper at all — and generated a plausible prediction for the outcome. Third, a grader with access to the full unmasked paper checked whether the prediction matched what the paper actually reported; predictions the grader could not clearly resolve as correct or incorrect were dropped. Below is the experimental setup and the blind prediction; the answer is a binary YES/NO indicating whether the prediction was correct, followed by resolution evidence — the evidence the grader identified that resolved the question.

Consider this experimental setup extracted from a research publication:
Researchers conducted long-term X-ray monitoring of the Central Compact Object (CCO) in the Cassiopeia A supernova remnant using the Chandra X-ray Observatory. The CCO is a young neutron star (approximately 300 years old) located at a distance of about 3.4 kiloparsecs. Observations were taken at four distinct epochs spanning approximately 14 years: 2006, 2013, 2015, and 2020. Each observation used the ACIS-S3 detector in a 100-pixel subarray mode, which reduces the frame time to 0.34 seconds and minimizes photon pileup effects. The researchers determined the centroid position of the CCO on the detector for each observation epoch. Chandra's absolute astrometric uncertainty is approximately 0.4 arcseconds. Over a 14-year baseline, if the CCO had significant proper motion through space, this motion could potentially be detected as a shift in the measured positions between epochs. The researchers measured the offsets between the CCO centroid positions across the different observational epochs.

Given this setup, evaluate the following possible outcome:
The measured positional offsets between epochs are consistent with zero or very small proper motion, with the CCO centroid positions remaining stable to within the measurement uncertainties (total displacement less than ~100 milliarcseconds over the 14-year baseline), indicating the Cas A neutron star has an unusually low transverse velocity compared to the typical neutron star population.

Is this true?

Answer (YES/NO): NO